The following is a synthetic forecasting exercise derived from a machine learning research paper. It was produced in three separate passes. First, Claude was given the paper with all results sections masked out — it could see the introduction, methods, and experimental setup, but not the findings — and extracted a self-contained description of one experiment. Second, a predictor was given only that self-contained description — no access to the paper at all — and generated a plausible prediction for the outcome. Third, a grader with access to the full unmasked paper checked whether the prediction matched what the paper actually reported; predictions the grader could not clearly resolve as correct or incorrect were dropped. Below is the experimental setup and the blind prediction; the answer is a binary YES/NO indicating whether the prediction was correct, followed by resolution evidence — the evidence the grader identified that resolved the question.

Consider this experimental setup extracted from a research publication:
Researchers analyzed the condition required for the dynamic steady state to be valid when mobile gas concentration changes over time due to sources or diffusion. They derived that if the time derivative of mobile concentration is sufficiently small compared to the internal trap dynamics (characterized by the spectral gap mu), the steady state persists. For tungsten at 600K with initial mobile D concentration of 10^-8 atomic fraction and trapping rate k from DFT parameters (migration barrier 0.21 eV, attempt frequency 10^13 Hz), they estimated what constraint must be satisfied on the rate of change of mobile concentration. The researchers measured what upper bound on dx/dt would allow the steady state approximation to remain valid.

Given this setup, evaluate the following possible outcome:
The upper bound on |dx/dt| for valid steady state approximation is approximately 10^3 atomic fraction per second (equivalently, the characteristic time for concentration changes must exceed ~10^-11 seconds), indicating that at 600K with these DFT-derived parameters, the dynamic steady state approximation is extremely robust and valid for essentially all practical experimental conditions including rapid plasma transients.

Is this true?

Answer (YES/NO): NO